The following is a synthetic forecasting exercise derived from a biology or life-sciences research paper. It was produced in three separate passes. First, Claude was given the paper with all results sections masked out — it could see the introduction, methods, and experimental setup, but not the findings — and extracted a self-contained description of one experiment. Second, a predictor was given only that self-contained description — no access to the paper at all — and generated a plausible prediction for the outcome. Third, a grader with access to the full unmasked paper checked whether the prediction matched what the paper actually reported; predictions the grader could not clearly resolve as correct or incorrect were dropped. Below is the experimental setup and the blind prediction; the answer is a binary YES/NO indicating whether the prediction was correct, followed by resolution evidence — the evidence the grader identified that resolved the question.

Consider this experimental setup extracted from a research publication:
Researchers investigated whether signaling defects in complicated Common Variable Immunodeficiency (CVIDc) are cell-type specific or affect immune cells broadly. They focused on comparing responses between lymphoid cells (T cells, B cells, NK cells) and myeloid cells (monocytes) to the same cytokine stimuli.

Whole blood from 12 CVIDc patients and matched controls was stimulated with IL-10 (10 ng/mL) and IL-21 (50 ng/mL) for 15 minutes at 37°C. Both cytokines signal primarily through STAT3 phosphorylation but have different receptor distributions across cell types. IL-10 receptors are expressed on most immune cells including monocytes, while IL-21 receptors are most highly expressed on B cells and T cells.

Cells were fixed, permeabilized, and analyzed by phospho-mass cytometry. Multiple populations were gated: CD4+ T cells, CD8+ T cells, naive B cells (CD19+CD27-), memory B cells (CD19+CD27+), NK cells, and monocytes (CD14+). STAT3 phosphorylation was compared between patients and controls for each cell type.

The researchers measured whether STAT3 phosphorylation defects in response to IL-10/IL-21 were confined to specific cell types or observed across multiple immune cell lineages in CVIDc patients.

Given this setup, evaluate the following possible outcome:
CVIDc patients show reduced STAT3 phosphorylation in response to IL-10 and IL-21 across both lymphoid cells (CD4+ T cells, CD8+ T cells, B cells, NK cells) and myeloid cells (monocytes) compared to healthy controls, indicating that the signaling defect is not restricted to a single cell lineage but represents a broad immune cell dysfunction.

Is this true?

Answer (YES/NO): NO